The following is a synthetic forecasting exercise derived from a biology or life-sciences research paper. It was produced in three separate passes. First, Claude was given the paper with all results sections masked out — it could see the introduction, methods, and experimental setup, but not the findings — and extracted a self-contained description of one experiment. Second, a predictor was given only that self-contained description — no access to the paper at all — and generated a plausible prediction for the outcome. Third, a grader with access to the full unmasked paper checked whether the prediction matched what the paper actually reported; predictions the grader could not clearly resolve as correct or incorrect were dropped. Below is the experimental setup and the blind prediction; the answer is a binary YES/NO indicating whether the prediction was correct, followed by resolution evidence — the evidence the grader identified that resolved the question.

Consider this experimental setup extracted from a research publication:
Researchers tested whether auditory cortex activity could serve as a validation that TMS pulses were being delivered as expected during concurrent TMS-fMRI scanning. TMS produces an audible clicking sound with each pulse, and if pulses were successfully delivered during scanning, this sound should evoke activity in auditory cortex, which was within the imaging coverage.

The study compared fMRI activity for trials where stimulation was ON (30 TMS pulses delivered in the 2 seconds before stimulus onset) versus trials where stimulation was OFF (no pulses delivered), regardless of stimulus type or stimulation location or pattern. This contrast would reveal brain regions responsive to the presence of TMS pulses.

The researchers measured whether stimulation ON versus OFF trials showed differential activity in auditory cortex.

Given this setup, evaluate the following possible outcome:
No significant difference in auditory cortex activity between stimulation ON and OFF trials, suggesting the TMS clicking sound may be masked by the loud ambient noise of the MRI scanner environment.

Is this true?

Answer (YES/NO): NO